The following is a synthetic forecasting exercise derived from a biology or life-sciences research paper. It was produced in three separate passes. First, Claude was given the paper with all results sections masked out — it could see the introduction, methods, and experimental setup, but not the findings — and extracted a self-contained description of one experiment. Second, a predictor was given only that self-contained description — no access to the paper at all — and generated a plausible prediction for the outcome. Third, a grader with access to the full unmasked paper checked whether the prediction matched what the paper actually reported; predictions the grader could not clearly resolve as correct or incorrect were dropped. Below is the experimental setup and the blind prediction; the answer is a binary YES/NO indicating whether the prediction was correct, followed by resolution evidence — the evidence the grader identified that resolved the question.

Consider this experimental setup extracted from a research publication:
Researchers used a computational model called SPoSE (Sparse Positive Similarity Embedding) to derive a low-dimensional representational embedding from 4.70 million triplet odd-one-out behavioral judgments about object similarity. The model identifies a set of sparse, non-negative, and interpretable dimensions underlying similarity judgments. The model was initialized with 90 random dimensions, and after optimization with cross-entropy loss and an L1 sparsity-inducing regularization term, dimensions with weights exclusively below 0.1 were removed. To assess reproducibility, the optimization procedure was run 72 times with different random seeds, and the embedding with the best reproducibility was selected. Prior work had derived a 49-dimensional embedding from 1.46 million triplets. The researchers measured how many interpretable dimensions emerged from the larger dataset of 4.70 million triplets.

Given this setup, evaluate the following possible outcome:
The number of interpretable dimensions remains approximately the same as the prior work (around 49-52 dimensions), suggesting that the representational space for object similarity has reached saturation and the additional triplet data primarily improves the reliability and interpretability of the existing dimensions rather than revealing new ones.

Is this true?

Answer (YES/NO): NO